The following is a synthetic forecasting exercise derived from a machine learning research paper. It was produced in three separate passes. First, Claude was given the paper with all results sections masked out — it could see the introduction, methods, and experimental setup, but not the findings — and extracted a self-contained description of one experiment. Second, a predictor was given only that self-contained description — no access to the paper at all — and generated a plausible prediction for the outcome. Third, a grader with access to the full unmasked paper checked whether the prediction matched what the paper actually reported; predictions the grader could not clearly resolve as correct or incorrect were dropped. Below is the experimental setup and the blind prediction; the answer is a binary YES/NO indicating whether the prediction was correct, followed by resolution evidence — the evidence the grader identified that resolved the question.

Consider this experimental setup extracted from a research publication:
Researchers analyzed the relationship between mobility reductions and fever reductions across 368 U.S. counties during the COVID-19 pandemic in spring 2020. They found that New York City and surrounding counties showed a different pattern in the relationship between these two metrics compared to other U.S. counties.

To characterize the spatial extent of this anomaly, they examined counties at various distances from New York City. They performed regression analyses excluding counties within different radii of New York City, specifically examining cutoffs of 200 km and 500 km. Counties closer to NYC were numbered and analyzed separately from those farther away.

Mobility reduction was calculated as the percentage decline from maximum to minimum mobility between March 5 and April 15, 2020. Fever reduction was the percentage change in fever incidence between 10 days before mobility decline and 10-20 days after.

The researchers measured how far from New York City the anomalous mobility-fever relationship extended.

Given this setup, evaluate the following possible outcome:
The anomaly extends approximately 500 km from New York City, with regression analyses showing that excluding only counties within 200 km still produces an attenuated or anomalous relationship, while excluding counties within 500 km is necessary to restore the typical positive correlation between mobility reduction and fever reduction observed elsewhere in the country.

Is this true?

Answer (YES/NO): YES